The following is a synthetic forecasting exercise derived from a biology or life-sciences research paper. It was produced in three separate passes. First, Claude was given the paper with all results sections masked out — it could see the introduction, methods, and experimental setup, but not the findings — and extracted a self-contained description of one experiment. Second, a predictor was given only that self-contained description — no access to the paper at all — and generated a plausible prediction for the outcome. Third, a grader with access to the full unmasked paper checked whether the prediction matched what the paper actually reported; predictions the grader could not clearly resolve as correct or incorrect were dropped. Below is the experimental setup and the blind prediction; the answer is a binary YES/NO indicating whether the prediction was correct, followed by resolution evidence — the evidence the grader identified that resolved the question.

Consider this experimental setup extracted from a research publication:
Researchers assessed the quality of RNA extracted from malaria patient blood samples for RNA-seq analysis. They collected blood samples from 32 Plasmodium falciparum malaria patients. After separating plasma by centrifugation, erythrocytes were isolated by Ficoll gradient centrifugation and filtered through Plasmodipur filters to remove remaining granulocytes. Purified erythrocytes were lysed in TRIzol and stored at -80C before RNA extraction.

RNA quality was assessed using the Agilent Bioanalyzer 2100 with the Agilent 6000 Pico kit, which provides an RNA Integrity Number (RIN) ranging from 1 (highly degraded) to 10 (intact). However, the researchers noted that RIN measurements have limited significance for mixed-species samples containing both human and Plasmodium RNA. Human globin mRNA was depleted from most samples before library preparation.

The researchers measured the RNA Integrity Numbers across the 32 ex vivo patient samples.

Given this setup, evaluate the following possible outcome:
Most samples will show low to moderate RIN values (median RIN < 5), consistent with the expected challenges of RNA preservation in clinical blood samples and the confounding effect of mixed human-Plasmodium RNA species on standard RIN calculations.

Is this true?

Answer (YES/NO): NO